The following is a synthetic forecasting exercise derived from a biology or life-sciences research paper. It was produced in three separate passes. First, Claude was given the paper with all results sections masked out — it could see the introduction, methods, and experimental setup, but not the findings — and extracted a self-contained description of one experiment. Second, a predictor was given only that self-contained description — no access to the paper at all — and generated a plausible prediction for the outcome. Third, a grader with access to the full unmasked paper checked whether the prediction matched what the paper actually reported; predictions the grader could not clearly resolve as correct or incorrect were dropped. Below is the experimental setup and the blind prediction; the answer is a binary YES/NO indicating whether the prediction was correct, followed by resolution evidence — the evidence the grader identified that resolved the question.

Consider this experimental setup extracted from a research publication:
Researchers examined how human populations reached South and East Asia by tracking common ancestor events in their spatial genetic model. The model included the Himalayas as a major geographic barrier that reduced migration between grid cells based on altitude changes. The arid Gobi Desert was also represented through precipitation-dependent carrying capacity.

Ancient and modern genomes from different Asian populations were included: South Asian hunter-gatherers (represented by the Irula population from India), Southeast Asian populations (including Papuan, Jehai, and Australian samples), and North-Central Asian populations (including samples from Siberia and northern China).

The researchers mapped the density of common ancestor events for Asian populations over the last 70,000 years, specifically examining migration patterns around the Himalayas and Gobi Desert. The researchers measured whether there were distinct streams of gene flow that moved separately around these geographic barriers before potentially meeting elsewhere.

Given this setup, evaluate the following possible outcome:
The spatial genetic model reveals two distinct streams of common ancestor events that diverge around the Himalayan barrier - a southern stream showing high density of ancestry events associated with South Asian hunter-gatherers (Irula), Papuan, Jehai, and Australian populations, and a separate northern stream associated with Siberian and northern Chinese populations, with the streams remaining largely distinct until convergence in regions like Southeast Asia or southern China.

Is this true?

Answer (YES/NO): YES